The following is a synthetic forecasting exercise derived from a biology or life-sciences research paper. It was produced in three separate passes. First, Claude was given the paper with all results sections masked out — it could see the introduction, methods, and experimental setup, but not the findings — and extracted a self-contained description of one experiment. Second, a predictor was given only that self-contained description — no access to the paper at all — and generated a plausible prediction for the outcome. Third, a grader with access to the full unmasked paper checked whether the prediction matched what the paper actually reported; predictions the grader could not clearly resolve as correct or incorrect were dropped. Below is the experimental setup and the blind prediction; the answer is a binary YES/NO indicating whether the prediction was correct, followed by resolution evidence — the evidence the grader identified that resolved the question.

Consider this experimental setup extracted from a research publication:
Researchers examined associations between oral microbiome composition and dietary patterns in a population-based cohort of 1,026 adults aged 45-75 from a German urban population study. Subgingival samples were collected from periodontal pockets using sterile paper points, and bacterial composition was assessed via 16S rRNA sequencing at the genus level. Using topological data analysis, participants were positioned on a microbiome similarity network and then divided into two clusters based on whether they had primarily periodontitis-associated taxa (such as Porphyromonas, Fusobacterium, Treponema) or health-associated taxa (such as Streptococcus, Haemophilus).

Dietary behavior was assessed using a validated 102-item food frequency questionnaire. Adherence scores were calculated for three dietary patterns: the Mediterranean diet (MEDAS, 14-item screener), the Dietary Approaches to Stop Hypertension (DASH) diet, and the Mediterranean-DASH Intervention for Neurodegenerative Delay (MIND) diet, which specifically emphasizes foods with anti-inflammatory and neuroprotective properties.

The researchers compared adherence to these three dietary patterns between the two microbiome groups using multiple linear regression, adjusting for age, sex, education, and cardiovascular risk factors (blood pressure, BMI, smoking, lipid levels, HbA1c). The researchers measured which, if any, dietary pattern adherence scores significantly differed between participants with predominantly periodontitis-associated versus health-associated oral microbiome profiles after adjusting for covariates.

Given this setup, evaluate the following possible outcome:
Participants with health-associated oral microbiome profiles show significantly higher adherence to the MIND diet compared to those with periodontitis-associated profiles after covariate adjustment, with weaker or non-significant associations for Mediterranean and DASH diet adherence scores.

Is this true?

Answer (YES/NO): YES